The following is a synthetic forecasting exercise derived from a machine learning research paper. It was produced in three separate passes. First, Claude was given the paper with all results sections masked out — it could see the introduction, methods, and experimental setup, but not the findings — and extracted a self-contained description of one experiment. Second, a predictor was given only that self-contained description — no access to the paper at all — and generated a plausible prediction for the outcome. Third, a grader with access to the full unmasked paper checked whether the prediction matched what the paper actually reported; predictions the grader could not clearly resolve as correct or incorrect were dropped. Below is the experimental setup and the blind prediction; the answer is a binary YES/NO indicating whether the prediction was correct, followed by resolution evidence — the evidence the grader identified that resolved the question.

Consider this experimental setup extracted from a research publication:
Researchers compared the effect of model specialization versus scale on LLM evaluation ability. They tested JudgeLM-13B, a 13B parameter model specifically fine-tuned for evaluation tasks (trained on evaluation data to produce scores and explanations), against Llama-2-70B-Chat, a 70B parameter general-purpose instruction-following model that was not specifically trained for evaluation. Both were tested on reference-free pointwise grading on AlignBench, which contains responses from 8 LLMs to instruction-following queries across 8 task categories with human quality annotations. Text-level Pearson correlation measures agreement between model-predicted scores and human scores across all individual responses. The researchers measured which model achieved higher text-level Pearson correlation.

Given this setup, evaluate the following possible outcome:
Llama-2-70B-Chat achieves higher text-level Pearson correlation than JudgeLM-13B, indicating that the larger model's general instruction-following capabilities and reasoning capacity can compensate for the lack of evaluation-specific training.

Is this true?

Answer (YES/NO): NO